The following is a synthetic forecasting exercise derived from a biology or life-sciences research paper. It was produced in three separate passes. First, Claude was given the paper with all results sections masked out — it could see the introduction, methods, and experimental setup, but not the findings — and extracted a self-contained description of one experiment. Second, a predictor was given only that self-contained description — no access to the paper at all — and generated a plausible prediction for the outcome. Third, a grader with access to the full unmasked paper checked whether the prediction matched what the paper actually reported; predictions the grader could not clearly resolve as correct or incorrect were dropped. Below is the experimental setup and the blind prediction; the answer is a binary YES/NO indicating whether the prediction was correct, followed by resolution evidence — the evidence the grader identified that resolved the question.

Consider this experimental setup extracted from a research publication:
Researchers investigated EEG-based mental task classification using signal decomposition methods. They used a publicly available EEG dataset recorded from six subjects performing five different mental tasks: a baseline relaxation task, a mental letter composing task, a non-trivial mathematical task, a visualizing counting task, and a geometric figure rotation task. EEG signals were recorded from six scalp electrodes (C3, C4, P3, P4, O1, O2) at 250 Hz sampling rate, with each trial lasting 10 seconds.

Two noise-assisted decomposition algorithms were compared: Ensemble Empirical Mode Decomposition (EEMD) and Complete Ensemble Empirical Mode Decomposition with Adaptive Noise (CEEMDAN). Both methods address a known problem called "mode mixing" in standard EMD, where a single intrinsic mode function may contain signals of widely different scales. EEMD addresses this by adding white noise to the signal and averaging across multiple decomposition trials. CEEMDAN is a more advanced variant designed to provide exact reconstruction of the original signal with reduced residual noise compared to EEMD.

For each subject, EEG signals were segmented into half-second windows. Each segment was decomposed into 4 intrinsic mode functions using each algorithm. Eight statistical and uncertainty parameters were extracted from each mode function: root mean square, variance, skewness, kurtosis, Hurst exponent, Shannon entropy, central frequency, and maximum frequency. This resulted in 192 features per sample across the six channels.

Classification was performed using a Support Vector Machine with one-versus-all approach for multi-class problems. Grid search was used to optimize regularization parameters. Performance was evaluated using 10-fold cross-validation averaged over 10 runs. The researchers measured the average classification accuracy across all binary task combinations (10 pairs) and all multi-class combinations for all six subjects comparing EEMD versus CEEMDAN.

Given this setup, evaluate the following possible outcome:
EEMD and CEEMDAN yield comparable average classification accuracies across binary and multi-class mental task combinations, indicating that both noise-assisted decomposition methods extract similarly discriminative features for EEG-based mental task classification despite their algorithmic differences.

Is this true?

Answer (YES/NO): NO